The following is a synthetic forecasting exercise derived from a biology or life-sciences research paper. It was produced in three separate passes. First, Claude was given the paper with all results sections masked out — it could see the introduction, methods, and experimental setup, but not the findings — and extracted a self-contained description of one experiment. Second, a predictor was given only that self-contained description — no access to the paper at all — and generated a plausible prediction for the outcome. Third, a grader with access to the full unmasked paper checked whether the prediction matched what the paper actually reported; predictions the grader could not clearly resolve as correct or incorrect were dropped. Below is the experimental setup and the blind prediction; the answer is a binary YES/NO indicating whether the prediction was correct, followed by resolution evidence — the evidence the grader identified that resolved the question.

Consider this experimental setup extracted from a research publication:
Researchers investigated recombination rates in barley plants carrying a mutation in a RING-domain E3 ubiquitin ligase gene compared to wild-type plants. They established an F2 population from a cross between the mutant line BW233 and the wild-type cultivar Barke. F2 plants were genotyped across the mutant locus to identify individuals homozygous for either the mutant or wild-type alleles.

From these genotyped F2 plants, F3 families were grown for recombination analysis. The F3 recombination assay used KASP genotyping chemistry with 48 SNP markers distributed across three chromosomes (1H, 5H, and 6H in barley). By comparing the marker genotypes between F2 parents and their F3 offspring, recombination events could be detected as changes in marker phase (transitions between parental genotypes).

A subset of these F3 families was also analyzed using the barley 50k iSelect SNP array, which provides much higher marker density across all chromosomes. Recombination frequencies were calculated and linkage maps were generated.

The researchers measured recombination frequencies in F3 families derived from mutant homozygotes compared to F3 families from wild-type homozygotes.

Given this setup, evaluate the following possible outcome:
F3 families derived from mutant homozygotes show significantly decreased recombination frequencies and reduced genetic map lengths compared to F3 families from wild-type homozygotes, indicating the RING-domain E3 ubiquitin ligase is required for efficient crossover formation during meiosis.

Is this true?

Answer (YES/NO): NO